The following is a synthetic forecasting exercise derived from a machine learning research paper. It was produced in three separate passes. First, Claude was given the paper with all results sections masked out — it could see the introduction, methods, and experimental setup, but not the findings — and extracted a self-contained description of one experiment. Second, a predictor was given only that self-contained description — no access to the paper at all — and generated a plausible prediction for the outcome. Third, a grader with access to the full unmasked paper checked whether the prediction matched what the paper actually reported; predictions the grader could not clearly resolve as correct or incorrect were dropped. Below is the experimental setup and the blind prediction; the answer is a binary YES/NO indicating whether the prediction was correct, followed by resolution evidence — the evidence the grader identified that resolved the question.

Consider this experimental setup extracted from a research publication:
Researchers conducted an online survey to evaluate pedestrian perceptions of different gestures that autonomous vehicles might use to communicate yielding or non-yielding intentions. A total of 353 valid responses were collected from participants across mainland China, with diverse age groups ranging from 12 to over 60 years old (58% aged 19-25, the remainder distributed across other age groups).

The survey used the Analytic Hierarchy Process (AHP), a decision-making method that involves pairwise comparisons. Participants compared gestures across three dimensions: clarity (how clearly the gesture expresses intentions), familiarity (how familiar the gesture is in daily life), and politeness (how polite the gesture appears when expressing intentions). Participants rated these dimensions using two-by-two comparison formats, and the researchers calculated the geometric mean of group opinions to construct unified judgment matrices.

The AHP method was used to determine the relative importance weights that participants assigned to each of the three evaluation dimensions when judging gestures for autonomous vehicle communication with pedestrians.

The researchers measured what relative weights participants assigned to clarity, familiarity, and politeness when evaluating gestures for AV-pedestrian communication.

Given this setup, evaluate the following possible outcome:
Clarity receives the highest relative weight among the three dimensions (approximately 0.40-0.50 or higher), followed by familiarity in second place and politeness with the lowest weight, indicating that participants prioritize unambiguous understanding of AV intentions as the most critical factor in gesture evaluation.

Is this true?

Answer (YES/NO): NO